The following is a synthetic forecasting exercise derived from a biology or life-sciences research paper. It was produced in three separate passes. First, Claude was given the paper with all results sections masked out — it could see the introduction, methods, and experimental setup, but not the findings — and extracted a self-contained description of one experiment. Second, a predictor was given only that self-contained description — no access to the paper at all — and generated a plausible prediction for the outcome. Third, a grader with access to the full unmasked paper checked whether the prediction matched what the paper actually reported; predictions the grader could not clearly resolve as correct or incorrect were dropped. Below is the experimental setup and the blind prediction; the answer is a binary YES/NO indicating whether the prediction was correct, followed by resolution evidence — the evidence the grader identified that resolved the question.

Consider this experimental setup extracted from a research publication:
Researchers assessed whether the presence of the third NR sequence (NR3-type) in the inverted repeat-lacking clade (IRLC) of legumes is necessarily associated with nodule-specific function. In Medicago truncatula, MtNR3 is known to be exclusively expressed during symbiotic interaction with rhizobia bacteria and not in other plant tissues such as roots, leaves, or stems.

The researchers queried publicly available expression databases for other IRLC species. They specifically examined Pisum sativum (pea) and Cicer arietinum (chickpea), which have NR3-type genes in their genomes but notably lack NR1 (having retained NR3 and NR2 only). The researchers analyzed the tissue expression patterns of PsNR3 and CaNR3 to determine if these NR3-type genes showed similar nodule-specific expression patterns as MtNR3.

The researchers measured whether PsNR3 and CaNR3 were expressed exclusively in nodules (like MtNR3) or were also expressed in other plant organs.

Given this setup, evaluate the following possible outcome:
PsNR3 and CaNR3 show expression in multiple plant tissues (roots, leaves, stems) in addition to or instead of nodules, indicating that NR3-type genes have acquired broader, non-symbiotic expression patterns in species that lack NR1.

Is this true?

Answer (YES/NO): NO